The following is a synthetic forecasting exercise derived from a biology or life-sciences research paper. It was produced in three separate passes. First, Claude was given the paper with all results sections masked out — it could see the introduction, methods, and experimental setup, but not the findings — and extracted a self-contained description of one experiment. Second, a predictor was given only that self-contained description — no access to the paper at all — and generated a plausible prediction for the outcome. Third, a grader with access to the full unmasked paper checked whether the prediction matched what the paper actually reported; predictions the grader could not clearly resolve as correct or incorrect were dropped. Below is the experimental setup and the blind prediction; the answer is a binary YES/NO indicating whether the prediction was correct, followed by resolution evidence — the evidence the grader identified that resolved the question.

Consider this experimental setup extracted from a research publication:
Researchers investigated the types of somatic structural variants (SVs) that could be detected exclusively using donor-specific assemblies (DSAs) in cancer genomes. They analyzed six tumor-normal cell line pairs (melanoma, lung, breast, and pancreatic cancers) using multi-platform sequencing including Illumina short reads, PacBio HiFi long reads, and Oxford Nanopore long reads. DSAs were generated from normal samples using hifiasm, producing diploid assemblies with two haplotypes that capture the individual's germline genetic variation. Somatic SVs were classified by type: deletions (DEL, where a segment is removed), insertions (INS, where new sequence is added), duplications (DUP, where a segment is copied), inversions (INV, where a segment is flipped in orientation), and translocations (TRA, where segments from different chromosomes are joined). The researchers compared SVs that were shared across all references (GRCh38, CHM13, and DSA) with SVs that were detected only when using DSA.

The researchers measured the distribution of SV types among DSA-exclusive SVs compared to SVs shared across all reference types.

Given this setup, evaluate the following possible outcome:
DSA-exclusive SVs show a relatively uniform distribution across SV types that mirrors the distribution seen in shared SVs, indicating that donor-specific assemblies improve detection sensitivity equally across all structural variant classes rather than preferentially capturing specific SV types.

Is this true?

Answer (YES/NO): NO